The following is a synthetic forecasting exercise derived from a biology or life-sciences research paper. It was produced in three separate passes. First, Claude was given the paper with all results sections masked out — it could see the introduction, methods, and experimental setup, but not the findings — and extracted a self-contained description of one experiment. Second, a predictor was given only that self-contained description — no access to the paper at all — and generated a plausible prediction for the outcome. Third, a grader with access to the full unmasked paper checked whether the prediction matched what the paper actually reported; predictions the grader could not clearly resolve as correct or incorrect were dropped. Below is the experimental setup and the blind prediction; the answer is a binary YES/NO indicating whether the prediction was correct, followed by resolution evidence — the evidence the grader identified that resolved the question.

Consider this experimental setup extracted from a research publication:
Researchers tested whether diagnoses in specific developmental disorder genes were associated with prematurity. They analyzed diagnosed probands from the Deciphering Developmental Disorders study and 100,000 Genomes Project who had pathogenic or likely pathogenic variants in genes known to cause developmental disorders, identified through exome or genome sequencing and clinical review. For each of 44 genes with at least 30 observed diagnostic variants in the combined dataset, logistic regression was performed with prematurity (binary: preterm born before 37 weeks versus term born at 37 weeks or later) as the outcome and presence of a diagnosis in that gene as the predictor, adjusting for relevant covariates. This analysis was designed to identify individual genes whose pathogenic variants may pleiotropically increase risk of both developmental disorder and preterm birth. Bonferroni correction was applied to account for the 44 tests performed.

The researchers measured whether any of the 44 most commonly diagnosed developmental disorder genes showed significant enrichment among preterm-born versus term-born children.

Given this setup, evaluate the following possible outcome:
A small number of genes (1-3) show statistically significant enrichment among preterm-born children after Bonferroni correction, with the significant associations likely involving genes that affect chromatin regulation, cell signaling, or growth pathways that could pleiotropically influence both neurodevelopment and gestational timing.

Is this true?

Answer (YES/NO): NO